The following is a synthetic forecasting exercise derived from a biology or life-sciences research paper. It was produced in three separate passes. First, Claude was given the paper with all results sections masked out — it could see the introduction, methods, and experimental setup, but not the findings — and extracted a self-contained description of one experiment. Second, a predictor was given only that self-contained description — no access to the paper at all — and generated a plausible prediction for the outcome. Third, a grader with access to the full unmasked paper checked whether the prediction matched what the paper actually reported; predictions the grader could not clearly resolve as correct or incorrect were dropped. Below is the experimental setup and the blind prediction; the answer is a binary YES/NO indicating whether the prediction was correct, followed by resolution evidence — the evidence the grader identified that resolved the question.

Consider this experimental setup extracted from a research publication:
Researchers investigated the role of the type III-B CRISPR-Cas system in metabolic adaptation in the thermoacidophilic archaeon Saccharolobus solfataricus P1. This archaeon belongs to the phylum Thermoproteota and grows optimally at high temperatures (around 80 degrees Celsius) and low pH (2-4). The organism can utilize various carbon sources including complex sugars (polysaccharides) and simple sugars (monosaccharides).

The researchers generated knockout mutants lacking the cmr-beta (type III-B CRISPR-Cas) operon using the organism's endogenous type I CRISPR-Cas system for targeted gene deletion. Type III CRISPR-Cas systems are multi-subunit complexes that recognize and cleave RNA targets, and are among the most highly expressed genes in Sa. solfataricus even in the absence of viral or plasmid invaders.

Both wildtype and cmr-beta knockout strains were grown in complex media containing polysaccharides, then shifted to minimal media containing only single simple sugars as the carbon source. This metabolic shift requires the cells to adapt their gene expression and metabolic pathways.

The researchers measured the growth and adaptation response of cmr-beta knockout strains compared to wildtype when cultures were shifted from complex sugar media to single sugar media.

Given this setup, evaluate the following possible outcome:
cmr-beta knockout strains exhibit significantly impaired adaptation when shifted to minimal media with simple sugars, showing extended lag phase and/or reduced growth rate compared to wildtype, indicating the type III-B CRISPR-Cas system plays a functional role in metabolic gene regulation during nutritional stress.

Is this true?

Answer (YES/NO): YES